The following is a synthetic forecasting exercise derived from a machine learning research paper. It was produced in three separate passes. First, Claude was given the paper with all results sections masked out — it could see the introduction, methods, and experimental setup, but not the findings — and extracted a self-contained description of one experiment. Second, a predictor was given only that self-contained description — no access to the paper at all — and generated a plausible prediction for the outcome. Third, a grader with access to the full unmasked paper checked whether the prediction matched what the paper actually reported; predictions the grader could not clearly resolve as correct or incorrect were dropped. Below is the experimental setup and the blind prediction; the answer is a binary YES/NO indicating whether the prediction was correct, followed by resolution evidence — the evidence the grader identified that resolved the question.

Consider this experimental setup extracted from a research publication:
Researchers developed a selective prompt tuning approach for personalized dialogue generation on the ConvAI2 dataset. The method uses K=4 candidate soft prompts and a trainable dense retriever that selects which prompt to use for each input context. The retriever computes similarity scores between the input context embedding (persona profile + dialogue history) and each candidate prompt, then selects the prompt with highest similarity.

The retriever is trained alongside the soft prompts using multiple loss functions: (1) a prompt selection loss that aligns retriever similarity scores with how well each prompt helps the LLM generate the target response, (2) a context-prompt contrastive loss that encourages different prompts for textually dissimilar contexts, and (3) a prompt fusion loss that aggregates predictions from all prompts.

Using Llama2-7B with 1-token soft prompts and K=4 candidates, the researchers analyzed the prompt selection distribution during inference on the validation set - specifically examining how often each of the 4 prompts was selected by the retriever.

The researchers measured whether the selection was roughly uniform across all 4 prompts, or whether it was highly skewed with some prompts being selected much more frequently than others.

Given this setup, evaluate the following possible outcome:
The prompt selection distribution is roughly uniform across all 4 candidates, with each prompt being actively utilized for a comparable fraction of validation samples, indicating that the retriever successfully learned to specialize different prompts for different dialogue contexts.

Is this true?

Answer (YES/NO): NO